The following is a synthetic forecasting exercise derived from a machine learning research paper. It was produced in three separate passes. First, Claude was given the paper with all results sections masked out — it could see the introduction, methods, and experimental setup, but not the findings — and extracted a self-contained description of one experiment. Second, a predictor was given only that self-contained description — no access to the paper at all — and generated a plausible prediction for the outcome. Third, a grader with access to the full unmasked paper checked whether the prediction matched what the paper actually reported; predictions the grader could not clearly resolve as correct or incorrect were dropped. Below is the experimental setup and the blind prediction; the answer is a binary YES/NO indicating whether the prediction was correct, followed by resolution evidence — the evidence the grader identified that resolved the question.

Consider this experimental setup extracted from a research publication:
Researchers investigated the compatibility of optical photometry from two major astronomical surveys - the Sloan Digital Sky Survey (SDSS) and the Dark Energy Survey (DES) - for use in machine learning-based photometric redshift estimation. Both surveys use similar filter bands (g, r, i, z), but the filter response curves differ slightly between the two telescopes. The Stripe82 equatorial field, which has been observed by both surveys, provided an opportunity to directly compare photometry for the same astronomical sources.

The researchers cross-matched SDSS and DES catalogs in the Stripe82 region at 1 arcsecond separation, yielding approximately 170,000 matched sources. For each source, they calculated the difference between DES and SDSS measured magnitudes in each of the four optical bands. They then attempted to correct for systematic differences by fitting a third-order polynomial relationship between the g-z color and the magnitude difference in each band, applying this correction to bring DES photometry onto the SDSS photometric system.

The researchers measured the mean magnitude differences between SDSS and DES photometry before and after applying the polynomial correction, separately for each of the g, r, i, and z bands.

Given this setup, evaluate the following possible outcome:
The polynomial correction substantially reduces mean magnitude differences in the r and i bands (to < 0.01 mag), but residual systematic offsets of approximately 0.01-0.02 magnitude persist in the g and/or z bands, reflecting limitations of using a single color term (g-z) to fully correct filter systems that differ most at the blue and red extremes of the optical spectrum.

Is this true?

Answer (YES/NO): NO